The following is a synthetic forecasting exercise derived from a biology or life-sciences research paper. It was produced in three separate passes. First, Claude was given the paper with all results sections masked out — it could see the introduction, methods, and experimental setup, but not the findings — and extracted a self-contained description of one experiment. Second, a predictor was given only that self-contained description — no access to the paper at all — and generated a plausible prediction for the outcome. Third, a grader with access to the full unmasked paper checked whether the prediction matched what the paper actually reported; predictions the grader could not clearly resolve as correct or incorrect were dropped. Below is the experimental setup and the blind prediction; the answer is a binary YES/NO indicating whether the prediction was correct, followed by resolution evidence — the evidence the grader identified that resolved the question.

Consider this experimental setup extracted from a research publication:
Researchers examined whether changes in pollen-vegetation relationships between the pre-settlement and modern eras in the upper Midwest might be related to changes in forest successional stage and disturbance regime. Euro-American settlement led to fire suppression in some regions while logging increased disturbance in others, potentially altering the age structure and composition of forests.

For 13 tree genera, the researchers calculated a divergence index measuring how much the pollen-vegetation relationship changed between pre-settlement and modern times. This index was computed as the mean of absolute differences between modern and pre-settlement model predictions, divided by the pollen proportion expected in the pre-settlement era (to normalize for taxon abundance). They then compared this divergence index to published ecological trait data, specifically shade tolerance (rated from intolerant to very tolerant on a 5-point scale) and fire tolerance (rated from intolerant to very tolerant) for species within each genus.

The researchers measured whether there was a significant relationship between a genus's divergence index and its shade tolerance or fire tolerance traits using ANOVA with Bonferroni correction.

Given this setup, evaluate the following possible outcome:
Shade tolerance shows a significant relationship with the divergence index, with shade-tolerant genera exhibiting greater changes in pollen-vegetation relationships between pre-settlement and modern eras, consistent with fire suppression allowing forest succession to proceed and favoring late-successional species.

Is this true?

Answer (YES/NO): YES